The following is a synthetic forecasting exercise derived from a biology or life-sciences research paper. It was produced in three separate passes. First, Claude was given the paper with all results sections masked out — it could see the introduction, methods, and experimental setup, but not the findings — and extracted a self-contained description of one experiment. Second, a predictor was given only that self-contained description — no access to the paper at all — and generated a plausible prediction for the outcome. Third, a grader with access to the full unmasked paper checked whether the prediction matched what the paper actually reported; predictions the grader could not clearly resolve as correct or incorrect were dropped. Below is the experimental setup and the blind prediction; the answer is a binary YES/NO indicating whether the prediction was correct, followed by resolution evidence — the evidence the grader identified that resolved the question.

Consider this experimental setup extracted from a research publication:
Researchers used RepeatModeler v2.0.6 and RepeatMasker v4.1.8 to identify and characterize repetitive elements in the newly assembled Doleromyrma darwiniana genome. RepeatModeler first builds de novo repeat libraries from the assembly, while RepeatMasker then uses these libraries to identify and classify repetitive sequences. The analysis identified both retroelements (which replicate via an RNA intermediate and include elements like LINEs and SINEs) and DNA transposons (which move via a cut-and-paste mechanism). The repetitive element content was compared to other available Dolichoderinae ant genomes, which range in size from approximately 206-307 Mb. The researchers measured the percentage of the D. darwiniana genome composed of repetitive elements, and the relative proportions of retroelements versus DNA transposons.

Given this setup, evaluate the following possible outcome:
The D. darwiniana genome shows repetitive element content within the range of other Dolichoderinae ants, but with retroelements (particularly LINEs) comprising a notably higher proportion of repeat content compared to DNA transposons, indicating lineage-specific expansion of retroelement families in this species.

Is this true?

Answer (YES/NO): NO